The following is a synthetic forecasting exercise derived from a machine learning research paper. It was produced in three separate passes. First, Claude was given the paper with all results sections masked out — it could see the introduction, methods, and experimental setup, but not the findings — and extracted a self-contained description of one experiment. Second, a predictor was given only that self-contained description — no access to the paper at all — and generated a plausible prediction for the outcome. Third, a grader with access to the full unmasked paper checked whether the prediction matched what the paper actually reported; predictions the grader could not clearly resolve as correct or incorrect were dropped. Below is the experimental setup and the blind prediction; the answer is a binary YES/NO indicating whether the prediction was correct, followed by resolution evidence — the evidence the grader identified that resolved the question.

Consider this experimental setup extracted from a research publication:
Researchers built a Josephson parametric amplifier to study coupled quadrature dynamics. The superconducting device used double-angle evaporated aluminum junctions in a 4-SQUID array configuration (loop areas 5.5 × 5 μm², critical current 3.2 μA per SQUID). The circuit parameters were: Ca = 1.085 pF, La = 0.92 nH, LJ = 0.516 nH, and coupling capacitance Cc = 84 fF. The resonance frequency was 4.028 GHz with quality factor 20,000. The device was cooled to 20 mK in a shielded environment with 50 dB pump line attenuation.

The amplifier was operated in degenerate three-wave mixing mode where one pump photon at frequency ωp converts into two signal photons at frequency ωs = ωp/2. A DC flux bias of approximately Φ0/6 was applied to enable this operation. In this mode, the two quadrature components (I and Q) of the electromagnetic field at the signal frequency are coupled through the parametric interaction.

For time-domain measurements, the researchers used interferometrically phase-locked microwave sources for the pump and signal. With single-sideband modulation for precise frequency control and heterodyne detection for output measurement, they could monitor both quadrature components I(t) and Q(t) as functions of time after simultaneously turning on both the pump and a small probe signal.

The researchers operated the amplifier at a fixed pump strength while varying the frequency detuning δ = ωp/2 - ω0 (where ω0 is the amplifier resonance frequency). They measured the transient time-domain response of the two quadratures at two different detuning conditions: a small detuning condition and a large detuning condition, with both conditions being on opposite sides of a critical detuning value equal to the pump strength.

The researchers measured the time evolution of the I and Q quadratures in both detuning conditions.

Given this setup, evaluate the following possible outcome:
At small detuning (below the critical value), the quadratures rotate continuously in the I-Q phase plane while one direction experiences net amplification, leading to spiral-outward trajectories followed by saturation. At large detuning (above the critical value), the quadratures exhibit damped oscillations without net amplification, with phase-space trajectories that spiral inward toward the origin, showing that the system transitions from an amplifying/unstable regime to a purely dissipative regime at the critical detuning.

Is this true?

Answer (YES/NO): NO